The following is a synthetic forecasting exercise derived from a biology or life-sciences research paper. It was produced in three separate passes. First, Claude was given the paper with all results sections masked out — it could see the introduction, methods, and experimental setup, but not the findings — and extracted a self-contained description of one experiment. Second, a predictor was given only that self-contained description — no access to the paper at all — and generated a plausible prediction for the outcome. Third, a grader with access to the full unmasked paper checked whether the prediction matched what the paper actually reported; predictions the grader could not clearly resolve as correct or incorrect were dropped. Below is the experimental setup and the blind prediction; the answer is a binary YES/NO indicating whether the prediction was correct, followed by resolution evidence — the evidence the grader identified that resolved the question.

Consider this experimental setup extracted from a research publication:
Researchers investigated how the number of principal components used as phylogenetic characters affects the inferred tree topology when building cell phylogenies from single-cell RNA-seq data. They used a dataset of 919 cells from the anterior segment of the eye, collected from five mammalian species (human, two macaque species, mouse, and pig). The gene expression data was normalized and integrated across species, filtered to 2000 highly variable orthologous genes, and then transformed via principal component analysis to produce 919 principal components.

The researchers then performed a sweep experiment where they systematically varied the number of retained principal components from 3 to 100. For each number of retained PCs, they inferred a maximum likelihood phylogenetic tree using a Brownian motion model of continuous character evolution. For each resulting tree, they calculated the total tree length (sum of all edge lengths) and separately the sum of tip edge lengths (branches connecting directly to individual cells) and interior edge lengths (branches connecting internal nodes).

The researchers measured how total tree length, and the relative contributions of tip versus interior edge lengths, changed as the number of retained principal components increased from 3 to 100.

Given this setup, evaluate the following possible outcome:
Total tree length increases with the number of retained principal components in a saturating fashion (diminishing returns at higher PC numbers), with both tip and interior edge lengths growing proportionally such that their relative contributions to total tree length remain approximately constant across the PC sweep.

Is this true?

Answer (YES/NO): NO